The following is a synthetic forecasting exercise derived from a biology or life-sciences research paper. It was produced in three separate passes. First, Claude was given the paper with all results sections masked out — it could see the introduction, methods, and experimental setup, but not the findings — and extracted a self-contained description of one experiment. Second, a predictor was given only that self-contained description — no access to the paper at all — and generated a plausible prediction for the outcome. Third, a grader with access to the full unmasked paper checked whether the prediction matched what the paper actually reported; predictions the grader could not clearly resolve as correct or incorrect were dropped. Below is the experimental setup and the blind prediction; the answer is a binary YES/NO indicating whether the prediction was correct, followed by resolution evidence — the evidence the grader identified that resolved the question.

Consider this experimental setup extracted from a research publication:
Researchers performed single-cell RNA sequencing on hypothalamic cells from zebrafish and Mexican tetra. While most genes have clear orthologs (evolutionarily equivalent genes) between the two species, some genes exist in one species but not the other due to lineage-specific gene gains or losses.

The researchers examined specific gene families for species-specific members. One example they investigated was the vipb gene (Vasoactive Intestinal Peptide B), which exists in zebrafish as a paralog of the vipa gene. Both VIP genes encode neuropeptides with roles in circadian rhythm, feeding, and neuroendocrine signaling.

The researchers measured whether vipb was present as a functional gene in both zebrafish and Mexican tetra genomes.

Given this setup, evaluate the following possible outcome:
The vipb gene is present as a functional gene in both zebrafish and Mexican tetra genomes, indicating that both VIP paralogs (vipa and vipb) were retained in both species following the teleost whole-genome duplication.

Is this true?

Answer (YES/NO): NO